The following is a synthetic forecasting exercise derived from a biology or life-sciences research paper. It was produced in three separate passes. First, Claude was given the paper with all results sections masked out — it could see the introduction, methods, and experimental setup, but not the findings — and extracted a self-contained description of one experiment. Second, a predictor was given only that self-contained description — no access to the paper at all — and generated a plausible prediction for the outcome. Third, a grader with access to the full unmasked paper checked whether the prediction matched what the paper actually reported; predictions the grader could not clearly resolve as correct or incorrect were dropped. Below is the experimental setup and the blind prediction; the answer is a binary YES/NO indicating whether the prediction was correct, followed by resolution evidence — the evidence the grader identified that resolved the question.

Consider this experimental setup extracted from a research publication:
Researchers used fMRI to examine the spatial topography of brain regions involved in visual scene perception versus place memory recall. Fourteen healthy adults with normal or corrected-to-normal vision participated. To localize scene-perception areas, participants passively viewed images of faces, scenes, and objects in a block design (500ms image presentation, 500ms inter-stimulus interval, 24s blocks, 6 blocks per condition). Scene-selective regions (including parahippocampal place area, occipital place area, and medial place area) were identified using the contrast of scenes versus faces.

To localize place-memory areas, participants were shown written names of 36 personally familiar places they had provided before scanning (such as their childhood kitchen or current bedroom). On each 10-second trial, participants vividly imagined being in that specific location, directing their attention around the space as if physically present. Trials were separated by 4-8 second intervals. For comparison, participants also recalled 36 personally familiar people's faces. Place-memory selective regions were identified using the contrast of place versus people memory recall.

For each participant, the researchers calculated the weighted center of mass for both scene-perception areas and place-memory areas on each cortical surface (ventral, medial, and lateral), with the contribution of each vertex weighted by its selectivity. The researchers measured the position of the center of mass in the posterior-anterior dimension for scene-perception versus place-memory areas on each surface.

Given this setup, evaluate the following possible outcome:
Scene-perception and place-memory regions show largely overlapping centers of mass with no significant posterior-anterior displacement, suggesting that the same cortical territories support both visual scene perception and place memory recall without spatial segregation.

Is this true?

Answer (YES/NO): NO